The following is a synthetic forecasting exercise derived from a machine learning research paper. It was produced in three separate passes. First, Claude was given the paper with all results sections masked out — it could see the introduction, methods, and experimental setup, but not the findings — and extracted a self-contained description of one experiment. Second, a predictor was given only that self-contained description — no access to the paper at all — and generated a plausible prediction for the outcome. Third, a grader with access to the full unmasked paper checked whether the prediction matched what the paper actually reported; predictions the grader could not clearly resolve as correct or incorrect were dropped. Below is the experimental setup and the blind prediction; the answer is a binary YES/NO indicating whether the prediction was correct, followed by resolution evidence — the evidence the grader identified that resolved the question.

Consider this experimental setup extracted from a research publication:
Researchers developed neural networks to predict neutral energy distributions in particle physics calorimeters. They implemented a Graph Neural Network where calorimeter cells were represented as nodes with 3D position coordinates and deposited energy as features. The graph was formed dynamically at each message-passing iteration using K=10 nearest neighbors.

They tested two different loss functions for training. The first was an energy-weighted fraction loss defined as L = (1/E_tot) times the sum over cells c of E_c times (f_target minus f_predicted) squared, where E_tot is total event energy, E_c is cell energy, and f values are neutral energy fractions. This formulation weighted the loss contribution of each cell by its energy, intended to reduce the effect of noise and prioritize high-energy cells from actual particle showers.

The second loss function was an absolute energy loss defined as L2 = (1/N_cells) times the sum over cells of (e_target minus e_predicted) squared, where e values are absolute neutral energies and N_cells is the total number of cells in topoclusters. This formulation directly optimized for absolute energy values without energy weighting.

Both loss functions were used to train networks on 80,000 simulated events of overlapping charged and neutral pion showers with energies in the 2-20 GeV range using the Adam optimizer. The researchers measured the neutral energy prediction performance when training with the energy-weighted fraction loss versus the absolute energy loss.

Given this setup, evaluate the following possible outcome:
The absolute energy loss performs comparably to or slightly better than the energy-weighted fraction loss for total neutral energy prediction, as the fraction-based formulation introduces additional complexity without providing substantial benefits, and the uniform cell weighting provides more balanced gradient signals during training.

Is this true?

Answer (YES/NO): YES